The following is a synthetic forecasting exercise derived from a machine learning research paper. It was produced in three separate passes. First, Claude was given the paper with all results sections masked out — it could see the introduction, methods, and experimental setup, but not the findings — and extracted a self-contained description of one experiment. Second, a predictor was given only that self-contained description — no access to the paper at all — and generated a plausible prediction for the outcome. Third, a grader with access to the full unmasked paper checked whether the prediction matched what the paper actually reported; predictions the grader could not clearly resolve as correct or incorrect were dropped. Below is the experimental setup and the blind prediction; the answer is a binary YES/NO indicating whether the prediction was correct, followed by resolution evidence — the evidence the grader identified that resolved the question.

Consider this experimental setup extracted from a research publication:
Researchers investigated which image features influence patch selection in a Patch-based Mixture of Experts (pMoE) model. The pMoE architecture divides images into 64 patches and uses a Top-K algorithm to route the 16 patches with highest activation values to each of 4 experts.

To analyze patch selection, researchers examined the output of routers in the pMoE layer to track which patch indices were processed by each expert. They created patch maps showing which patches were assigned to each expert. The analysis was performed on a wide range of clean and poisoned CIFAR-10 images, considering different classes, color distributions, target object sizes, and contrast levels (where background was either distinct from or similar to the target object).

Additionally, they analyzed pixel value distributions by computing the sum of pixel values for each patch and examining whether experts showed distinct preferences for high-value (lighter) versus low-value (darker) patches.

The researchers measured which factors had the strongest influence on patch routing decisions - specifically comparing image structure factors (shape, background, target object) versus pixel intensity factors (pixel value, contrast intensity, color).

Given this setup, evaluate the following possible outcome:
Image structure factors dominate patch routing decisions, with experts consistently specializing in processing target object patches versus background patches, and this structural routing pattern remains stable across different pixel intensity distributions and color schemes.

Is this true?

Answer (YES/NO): NO